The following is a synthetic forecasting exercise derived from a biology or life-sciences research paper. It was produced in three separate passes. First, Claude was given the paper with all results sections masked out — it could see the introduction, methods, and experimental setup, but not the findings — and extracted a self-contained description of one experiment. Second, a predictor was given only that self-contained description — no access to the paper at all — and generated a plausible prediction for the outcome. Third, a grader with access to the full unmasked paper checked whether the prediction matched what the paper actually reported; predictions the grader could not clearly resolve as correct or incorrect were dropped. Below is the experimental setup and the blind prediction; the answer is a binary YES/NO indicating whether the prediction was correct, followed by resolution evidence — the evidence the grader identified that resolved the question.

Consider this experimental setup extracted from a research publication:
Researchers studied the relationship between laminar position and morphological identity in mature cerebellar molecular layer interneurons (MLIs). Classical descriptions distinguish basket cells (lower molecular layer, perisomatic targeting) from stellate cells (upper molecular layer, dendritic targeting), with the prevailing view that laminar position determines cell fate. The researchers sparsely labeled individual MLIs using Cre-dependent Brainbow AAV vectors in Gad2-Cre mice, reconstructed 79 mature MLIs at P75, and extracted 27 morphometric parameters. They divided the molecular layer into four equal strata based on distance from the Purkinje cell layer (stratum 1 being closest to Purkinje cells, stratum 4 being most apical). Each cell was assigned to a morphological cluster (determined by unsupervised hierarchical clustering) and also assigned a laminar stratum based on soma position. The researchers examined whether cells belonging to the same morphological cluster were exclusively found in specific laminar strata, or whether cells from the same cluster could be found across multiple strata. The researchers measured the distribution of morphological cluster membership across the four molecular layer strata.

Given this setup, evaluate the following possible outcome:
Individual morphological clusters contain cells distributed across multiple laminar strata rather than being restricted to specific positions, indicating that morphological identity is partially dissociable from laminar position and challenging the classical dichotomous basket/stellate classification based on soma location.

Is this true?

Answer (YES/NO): YES